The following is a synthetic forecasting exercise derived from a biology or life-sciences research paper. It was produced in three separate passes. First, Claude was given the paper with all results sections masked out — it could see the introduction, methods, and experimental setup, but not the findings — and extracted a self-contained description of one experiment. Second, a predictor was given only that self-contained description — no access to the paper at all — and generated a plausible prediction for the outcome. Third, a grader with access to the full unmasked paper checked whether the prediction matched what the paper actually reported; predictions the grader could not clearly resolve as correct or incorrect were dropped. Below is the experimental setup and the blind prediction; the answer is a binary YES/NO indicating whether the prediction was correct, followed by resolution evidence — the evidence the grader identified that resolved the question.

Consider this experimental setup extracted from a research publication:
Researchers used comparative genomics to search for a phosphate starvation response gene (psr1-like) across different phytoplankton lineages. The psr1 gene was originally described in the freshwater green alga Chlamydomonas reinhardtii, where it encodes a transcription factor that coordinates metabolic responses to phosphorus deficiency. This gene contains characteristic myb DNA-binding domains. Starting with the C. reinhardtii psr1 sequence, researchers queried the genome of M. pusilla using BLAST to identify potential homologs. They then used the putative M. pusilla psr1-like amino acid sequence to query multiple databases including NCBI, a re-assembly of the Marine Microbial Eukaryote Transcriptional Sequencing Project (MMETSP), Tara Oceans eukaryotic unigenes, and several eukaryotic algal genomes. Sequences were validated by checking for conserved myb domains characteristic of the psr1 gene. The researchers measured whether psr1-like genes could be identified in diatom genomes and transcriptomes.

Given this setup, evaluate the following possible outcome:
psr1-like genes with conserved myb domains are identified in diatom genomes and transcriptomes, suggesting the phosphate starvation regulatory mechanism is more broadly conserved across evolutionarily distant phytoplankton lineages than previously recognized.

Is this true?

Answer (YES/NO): NO